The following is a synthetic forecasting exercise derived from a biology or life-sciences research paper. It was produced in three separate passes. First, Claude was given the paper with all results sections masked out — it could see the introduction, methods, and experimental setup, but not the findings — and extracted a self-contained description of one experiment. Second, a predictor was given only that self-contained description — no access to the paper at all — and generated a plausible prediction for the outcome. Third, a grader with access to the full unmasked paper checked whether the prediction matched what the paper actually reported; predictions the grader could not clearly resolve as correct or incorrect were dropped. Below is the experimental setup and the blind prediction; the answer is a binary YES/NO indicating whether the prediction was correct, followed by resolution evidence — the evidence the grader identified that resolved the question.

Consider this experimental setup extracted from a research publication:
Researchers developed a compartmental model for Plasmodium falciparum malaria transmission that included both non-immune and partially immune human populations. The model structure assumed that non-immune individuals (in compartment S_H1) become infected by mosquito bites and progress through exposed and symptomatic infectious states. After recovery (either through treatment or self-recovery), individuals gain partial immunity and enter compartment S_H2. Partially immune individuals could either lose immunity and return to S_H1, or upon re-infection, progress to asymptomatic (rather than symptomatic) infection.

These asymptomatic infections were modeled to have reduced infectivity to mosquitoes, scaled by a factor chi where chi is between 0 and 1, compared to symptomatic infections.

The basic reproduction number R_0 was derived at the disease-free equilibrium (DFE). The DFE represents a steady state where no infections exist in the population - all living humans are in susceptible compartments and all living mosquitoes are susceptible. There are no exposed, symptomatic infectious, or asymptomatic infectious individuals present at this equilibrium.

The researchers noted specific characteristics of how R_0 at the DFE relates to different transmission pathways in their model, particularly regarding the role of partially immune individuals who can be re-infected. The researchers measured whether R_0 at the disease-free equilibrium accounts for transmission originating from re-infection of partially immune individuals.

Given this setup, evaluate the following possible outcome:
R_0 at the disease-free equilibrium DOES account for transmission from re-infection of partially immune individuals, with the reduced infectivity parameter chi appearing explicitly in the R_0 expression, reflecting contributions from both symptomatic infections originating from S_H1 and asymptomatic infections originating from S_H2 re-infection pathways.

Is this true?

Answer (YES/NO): NO